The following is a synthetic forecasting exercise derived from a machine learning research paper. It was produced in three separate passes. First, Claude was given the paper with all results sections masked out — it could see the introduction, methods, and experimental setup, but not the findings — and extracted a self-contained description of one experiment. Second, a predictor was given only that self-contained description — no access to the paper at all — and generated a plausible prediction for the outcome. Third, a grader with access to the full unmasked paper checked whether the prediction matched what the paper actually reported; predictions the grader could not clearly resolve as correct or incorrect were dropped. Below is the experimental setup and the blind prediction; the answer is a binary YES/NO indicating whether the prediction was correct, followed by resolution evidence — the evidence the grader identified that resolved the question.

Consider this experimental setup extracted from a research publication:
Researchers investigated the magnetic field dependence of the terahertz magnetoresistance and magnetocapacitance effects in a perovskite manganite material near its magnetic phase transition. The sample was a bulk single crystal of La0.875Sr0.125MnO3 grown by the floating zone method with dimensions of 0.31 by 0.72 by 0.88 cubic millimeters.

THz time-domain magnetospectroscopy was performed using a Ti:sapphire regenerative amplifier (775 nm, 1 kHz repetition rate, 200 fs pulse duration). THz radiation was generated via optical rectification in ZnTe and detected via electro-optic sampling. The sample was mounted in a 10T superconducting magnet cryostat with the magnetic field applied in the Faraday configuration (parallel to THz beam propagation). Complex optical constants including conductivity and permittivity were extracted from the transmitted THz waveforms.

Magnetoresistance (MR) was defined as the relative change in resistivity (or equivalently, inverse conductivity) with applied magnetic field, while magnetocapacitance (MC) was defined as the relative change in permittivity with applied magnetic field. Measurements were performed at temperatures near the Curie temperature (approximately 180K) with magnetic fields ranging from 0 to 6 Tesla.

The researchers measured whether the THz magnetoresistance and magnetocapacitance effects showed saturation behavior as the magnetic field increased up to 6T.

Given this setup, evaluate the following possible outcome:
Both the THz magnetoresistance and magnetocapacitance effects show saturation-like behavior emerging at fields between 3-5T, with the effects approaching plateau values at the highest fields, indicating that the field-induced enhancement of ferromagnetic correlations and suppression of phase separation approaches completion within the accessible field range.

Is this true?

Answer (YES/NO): NO